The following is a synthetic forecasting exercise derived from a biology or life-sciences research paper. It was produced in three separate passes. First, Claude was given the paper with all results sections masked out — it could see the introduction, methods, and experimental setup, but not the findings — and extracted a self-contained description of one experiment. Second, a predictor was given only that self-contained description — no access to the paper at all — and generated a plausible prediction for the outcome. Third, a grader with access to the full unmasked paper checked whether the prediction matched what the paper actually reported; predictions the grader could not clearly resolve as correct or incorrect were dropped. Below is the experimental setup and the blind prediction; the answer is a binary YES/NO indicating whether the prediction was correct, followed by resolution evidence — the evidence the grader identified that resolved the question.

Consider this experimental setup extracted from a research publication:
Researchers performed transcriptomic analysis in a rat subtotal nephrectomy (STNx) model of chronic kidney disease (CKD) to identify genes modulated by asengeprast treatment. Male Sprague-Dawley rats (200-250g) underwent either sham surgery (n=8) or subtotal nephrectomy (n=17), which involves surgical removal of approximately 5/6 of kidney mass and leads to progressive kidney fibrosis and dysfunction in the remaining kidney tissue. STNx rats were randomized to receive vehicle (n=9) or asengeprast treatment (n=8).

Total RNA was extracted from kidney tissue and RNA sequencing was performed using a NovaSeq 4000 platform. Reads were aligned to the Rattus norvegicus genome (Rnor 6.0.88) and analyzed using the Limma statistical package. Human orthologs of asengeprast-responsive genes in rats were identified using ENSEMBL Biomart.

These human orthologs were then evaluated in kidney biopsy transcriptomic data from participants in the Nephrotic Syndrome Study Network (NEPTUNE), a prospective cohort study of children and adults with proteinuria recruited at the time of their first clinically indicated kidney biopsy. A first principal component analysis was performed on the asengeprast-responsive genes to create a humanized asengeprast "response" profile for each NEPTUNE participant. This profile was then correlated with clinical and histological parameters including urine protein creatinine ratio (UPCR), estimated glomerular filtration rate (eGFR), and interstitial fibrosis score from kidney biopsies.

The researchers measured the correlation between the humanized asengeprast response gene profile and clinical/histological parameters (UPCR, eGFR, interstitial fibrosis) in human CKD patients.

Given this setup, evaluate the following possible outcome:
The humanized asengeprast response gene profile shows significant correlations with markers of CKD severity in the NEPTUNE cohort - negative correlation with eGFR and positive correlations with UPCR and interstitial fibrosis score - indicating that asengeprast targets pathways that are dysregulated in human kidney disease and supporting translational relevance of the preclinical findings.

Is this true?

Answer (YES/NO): YES